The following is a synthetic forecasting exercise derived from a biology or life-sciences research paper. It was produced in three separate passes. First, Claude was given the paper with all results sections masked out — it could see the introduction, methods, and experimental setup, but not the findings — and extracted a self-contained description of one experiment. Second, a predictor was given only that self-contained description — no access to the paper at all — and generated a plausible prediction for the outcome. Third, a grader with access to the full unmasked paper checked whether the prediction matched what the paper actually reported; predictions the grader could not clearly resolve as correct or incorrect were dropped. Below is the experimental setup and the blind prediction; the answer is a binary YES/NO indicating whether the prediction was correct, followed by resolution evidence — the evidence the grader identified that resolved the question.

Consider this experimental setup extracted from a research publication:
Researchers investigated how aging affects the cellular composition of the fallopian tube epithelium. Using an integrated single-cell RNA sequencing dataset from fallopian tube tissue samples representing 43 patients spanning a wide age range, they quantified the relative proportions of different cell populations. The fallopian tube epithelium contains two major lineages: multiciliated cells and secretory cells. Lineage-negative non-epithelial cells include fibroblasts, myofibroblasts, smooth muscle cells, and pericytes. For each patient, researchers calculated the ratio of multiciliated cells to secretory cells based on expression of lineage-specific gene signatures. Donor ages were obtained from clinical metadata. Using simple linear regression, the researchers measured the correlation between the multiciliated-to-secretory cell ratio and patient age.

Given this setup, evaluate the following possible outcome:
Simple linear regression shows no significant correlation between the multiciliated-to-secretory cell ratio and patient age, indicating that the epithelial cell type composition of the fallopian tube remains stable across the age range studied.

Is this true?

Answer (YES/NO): NO